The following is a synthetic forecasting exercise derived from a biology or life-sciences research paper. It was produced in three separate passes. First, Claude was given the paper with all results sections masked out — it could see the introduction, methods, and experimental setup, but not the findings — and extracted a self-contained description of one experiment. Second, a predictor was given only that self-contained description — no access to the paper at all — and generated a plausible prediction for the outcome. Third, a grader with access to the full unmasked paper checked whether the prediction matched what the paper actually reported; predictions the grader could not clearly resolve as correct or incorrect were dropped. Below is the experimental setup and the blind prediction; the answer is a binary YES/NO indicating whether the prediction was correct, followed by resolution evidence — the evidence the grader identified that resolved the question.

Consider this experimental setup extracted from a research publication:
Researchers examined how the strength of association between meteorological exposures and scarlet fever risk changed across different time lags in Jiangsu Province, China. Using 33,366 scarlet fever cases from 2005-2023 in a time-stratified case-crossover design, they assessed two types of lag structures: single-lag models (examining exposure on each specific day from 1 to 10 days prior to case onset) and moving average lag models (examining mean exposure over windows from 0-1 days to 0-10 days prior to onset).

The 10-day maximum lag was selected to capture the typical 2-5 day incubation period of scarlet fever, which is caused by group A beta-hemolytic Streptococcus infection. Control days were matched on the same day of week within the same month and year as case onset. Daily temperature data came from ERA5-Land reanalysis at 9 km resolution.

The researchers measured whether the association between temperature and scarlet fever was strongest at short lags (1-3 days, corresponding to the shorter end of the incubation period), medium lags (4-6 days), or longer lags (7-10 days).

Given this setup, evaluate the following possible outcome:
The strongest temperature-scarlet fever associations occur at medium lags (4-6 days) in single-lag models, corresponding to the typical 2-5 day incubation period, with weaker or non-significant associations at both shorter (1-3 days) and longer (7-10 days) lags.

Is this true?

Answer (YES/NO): NO